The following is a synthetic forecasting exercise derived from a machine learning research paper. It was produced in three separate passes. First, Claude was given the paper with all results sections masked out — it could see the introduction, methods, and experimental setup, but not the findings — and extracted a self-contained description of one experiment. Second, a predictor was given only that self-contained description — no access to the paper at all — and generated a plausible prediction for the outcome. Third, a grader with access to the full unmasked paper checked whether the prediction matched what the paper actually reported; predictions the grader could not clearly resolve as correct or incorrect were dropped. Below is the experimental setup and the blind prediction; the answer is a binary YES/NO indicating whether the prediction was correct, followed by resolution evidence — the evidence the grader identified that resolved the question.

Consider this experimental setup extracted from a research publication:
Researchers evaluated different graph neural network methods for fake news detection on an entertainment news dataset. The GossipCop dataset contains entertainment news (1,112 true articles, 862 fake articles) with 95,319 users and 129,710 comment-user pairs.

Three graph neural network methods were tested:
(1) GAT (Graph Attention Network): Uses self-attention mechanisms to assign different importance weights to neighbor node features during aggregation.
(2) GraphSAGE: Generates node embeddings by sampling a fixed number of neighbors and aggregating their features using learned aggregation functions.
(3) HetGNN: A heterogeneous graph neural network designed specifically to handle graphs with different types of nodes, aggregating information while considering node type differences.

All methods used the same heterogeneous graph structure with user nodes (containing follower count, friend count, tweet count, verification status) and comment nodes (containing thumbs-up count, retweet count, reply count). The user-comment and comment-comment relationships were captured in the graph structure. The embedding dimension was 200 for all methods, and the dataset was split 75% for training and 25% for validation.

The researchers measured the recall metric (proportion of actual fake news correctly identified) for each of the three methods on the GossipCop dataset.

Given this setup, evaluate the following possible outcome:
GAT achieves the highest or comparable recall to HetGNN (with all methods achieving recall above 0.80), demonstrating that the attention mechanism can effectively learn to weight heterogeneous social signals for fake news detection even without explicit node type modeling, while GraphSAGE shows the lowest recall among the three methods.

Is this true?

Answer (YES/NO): NO